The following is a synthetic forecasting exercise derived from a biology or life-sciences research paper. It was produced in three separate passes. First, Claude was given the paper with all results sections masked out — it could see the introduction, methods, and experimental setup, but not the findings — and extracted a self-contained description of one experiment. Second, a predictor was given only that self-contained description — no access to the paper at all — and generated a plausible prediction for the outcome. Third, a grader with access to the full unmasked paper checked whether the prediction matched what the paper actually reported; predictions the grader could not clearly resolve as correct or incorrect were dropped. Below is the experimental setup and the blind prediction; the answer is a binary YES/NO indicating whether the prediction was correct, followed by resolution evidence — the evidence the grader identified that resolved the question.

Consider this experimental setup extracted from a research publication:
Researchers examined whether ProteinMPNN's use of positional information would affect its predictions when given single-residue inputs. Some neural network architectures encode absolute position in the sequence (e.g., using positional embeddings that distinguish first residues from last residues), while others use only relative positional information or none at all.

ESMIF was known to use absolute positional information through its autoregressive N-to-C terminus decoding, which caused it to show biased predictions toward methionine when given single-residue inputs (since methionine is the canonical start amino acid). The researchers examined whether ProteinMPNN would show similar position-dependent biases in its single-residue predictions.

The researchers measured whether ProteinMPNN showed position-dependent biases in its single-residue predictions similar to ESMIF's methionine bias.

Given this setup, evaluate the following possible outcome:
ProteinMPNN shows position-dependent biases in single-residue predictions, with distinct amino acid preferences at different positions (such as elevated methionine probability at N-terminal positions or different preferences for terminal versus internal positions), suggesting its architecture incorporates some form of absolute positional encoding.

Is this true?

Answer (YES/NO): NO